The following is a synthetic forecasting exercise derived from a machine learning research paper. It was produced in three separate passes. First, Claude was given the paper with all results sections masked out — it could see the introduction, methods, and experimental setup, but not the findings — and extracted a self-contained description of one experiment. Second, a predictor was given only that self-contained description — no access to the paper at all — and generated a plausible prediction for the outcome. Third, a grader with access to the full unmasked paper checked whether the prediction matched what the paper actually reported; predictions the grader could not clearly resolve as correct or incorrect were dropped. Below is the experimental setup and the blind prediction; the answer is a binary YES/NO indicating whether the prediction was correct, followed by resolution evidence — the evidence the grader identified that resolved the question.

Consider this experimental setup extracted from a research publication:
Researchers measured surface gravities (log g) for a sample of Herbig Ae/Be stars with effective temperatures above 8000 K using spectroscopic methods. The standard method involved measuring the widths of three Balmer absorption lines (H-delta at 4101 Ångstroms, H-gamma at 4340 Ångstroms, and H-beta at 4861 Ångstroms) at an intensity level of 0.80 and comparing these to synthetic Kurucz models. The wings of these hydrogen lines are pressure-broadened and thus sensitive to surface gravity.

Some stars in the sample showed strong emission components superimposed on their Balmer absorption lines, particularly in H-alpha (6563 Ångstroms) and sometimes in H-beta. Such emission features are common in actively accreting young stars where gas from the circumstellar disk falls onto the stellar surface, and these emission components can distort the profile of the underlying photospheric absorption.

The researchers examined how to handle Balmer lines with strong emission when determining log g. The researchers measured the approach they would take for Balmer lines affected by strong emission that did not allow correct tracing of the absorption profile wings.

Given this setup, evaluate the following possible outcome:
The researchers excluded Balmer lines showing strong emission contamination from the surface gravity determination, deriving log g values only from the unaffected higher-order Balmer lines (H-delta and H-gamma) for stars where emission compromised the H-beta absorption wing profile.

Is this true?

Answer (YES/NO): YES